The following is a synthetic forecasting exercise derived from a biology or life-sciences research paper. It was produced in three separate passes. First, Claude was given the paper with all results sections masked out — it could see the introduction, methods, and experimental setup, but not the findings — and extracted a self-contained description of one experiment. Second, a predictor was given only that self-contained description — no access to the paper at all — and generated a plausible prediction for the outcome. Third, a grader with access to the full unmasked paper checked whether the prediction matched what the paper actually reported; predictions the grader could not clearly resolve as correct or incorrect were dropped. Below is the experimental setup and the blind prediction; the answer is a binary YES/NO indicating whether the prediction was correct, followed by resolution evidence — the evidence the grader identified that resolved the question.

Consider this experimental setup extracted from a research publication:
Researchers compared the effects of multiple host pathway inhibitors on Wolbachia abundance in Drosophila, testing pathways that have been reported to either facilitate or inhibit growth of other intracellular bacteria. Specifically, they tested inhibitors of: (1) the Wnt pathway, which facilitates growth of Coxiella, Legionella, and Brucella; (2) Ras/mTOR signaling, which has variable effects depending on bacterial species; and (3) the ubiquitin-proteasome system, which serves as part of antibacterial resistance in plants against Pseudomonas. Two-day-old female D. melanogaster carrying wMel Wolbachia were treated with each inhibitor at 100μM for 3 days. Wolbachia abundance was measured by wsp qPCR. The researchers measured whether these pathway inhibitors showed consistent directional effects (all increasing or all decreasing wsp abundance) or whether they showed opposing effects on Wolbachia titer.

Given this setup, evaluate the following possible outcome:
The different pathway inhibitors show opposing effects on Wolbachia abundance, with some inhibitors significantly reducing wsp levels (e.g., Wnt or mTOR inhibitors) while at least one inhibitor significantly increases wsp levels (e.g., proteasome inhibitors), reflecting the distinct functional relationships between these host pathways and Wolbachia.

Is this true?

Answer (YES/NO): NO